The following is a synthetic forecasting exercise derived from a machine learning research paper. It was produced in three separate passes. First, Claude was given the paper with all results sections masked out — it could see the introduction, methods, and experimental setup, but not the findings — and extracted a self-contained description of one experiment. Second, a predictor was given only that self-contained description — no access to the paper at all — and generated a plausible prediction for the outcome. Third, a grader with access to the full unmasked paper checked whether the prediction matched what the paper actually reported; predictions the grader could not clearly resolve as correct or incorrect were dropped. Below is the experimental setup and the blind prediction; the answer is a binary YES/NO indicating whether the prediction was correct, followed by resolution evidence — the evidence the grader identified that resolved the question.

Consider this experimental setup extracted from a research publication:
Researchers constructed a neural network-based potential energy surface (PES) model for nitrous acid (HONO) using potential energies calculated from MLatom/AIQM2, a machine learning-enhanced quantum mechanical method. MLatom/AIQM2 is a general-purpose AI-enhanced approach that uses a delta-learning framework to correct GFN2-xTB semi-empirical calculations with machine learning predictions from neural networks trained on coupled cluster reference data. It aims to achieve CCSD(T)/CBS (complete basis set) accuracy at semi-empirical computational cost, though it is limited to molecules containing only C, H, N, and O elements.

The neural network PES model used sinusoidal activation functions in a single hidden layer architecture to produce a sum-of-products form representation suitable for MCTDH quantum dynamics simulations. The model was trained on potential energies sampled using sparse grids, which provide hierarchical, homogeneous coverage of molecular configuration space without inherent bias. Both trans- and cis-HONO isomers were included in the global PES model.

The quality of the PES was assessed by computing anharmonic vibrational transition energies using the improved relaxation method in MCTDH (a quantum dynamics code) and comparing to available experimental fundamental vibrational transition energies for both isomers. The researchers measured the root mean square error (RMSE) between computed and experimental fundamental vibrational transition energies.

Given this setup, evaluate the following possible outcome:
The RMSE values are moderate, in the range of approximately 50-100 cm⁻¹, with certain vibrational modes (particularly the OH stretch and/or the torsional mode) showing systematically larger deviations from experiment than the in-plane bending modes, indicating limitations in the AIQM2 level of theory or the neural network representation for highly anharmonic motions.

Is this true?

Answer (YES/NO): NO